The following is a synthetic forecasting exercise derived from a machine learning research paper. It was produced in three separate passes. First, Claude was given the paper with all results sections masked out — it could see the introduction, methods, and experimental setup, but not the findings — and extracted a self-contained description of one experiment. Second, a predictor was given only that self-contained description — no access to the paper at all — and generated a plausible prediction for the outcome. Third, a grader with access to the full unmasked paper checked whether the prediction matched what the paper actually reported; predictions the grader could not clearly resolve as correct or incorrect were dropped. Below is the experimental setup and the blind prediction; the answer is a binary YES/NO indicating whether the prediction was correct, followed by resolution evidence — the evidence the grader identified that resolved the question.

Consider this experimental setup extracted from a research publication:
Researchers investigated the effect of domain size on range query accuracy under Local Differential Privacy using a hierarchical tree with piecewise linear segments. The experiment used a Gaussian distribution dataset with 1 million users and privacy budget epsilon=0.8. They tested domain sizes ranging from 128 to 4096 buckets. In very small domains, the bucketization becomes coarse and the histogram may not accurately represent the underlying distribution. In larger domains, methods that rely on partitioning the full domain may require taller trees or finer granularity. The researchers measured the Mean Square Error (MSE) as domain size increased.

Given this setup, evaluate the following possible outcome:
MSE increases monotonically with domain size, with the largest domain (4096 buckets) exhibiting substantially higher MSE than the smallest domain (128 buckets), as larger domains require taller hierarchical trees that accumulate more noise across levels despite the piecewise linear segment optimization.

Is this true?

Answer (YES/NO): NO